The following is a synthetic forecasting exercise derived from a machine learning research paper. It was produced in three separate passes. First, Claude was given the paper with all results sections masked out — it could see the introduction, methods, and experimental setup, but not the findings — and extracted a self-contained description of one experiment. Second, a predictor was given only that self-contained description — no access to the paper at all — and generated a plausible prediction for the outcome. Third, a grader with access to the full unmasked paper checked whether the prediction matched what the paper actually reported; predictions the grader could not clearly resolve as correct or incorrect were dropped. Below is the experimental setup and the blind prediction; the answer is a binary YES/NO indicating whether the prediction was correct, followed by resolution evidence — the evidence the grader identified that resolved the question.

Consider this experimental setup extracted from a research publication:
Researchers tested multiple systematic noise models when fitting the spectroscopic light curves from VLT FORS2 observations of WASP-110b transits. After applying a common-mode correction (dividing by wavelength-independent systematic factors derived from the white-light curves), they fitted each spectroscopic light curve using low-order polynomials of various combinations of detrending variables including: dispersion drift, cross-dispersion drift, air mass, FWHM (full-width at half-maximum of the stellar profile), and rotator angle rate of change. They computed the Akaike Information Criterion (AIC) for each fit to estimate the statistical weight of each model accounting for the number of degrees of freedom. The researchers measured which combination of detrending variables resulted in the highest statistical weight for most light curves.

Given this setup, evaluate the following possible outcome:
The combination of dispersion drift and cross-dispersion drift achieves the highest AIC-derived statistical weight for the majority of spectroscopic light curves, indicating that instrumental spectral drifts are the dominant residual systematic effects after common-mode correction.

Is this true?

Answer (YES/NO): NO